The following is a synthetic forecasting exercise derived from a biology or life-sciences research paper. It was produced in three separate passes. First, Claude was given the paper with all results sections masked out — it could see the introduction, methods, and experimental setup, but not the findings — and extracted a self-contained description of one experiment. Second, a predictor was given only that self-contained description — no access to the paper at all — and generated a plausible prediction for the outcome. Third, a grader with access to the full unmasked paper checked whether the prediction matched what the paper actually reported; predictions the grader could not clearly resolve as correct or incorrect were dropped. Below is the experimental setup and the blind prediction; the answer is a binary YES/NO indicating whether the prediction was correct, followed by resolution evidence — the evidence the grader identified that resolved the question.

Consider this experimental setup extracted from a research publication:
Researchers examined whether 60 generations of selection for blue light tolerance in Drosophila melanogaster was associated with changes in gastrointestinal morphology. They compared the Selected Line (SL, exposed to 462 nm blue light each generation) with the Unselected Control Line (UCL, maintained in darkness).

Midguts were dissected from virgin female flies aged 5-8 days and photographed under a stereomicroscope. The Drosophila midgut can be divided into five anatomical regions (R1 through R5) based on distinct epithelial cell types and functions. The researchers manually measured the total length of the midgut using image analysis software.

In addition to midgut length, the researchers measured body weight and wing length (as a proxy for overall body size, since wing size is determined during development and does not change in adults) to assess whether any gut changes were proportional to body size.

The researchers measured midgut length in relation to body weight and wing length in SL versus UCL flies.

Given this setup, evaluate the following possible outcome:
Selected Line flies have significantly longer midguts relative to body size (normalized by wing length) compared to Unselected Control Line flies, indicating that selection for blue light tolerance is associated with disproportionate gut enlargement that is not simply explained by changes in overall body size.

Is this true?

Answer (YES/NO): YES